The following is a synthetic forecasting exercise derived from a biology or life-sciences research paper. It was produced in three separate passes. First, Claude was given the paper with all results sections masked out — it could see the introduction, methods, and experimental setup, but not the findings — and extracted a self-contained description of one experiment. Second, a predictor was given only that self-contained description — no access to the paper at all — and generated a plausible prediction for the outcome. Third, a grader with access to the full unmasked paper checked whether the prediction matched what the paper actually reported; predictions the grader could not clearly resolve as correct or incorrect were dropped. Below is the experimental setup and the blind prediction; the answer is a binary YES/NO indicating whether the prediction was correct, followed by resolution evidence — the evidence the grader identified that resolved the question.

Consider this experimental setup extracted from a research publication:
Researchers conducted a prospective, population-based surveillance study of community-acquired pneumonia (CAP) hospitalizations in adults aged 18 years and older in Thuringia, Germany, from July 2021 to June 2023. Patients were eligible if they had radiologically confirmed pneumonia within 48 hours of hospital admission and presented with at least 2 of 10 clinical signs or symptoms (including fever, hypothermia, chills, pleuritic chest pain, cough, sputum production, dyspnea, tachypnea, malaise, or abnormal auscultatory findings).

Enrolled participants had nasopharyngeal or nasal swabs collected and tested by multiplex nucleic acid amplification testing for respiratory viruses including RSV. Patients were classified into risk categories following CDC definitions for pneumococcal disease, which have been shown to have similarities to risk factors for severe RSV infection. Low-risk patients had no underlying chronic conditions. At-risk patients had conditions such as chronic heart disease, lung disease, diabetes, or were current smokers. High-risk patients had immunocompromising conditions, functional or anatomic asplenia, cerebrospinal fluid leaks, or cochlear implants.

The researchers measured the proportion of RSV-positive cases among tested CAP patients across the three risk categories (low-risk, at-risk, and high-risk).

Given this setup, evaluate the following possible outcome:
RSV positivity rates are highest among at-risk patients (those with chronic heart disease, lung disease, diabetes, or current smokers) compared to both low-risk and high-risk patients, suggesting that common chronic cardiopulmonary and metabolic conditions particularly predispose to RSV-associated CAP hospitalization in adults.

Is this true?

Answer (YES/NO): NO